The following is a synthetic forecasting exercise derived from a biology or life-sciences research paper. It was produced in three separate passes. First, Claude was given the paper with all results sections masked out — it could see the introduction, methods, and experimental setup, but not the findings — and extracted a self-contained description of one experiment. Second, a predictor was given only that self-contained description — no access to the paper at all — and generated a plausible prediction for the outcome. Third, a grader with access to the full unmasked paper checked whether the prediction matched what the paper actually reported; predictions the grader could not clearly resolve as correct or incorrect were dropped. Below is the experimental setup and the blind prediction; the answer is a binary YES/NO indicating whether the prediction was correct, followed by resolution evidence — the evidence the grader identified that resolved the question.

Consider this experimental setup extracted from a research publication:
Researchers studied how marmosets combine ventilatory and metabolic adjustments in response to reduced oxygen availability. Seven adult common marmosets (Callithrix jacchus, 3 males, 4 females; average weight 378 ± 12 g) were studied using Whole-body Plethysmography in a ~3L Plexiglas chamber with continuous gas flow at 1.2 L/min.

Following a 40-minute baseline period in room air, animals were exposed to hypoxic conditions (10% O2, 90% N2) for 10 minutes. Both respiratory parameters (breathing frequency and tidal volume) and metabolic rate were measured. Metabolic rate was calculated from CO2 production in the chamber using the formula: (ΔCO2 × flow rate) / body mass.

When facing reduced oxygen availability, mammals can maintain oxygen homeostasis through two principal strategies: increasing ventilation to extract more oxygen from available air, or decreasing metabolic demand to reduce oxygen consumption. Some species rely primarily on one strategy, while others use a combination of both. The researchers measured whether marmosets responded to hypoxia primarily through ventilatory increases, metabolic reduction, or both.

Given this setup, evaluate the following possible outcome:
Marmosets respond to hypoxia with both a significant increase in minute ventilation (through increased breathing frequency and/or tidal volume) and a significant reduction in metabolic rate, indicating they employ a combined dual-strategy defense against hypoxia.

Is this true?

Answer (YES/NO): NO